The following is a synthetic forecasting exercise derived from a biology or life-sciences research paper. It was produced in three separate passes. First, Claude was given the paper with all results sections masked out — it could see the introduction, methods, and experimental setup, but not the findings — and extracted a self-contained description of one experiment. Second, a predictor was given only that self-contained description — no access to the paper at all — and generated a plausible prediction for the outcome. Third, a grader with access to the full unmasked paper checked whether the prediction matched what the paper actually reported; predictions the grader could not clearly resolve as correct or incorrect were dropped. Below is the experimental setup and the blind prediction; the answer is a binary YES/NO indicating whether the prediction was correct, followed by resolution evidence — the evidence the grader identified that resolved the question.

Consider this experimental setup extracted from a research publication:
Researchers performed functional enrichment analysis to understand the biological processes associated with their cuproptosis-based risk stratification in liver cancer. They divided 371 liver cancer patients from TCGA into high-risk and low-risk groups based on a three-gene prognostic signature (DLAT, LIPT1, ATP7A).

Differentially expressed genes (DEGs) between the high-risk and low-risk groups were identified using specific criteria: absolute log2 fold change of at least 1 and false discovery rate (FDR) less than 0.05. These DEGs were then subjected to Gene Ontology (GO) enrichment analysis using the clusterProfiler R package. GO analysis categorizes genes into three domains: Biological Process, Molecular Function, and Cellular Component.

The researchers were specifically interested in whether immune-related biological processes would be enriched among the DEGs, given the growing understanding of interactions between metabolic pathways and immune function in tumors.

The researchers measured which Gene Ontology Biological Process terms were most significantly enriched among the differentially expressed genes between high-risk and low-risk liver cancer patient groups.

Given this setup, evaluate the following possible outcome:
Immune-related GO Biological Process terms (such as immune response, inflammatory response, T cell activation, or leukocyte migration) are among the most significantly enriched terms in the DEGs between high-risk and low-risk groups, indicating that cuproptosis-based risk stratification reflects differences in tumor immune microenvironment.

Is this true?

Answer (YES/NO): NO